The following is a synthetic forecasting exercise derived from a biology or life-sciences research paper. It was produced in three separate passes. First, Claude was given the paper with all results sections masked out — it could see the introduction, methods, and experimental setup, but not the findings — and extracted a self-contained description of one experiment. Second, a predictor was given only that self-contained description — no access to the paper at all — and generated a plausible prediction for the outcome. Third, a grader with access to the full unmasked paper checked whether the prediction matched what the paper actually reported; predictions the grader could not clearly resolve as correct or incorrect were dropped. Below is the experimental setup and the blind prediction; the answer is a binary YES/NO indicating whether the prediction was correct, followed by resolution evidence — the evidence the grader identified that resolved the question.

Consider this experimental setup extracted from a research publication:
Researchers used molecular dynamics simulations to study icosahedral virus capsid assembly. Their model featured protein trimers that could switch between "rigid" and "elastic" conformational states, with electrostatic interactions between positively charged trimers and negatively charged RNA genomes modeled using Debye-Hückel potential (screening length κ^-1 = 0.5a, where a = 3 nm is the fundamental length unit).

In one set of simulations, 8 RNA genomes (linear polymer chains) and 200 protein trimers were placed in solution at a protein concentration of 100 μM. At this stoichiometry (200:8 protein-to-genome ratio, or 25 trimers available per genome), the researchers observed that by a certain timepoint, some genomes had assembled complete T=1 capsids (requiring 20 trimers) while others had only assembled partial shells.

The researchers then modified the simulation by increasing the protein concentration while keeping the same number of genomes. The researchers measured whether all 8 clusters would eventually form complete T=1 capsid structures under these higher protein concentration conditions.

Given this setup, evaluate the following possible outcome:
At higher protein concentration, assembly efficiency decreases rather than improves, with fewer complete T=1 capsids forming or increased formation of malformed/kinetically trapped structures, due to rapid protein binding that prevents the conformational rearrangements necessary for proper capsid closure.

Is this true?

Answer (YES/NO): NO